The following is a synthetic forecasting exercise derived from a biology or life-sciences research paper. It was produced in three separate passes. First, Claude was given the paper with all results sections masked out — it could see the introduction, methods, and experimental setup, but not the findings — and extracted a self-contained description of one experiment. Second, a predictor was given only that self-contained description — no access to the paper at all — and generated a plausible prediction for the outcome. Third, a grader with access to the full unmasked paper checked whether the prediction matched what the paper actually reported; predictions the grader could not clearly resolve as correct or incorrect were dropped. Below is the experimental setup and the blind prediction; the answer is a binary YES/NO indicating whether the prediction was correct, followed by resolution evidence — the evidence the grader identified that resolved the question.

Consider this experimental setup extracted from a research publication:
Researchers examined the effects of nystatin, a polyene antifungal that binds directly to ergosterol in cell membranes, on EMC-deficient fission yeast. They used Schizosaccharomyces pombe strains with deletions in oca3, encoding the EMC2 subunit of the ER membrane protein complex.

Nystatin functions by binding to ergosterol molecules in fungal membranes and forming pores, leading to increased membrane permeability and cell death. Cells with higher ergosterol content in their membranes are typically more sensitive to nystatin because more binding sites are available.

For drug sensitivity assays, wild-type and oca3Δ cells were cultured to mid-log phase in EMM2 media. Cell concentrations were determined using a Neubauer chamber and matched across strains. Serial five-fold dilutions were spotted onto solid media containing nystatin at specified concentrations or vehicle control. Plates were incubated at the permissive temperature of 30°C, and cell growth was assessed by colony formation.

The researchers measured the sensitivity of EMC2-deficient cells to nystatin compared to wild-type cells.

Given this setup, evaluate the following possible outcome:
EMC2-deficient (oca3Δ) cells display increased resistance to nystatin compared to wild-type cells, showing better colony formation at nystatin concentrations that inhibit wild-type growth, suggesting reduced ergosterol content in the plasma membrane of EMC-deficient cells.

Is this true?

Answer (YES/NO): NO